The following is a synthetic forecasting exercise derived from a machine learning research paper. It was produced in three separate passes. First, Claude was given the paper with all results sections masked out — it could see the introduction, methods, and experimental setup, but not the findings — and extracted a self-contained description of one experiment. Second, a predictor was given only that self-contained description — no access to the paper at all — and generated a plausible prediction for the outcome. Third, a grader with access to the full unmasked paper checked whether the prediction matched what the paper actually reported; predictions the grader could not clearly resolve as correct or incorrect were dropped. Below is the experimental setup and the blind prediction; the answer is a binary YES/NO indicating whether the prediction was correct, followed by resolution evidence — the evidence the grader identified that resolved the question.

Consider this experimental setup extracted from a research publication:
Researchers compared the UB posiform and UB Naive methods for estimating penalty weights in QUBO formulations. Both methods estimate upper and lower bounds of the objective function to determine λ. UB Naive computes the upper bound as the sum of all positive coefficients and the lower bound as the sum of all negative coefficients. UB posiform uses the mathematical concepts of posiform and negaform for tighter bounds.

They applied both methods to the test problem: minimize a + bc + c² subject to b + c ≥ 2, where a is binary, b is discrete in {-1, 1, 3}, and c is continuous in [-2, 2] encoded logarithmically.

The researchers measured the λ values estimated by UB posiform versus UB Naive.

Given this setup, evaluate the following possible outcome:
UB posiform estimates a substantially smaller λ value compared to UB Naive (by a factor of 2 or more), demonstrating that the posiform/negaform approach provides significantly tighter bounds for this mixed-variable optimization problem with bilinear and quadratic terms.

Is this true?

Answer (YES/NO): NO